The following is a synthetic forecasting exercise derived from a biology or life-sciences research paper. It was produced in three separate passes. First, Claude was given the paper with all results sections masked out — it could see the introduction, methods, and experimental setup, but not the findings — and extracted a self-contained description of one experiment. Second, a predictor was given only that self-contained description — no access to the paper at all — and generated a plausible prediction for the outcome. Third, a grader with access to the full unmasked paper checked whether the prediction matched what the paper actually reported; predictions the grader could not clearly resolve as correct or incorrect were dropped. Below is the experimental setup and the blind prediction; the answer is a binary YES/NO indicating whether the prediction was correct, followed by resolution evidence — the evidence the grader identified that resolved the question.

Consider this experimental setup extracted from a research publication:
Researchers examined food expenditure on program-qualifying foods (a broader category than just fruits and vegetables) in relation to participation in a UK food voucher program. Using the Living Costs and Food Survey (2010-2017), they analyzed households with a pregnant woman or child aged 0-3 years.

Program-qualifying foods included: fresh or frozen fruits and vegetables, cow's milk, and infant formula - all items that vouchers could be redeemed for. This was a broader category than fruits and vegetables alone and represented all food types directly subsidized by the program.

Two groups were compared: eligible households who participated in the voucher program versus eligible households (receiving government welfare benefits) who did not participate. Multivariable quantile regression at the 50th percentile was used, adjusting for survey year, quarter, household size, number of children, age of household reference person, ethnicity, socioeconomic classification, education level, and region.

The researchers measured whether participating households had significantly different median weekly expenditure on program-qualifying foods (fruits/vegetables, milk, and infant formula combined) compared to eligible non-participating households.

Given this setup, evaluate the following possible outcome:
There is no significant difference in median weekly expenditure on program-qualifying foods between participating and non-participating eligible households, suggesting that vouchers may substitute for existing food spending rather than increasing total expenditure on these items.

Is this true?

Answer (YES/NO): YES